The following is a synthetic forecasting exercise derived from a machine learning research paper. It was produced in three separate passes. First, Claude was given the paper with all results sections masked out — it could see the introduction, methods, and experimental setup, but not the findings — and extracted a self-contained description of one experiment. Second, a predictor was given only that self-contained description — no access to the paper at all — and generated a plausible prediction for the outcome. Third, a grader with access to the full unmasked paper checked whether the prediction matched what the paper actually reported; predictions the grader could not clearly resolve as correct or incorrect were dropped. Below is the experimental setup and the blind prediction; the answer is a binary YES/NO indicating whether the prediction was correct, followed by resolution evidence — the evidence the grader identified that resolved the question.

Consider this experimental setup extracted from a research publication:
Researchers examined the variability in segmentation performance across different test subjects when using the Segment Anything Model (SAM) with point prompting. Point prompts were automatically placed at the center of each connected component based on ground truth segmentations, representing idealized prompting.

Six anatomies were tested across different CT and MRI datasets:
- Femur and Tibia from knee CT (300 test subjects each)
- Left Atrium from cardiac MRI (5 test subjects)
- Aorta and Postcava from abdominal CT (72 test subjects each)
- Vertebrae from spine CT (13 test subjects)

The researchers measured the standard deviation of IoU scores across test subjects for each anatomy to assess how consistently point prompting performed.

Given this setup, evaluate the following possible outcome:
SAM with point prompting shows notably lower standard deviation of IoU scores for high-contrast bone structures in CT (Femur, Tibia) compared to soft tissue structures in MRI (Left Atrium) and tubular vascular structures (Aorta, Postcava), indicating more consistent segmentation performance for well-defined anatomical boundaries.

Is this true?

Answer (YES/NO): NO